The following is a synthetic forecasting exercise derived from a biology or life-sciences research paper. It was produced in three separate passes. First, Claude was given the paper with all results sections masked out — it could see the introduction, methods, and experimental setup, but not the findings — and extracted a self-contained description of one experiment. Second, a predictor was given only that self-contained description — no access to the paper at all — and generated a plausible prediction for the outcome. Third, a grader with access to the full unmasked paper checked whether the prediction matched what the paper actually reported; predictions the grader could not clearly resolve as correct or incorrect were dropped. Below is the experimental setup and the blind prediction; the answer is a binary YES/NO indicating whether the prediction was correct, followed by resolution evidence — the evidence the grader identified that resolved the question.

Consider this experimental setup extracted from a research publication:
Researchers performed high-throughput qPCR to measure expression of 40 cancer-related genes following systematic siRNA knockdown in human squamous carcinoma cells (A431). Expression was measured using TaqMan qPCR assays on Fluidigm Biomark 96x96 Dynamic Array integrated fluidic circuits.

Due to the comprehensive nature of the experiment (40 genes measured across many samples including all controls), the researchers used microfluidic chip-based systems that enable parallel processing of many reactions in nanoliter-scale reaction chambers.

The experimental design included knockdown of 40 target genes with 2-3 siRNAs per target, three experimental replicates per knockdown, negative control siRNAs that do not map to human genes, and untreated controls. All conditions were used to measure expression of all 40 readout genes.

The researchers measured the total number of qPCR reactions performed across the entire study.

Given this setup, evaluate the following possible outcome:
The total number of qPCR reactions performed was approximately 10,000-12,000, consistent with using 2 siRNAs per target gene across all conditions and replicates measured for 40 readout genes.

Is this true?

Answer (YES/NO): NO